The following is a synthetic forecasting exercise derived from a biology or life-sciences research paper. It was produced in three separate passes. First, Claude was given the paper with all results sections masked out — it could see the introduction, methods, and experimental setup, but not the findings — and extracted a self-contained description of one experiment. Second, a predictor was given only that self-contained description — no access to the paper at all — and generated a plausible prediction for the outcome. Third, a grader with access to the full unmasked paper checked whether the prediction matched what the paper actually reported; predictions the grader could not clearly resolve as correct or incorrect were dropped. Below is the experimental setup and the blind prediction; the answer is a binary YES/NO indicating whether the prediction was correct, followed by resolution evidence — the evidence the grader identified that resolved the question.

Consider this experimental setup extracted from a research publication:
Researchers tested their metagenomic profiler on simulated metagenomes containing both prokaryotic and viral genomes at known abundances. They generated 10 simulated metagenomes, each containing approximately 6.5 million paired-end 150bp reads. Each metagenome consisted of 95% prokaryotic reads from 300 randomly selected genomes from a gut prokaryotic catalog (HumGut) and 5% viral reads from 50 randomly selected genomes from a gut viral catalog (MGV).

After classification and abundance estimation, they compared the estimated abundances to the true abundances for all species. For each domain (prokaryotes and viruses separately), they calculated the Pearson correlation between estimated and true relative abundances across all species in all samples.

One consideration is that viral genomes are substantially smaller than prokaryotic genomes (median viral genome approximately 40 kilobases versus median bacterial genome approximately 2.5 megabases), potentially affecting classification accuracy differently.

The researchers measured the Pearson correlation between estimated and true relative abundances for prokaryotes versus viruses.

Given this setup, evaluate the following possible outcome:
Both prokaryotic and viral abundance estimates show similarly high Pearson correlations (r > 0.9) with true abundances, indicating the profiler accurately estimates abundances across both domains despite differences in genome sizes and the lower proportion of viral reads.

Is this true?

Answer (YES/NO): YES